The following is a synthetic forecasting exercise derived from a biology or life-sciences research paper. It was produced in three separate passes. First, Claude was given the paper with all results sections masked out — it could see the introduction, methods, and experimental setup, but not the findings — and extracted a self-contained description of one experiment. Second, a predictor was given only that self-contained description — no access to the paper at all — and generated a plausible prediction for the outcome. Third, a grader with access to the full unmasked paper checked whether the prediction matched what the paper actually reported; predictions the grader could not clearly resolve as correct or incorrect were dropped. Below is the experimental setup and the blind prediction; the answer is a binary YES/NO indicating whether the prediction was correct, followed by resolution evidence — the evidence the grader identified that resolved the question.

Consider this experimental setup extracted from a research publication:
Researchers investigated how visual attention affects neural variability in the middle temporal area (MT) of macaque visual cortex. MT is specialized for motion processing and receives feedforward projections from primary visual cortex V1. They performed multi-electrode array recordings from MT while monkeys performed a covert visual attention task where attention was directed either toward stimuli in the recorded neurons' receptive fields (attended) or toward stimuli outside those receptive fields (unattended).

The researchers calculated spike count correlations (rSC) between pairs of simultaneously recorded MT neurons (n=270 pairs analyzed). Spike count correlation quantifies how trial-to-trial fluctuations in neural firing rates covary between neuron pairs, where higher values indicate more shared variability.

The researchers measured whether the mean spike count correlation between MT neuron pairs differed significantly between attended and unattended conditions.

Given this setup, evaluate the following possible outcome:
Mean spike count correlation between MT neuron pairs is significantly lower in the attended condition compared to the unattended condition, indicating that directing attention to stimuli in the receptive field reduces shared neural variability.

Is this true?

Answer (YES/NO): YES